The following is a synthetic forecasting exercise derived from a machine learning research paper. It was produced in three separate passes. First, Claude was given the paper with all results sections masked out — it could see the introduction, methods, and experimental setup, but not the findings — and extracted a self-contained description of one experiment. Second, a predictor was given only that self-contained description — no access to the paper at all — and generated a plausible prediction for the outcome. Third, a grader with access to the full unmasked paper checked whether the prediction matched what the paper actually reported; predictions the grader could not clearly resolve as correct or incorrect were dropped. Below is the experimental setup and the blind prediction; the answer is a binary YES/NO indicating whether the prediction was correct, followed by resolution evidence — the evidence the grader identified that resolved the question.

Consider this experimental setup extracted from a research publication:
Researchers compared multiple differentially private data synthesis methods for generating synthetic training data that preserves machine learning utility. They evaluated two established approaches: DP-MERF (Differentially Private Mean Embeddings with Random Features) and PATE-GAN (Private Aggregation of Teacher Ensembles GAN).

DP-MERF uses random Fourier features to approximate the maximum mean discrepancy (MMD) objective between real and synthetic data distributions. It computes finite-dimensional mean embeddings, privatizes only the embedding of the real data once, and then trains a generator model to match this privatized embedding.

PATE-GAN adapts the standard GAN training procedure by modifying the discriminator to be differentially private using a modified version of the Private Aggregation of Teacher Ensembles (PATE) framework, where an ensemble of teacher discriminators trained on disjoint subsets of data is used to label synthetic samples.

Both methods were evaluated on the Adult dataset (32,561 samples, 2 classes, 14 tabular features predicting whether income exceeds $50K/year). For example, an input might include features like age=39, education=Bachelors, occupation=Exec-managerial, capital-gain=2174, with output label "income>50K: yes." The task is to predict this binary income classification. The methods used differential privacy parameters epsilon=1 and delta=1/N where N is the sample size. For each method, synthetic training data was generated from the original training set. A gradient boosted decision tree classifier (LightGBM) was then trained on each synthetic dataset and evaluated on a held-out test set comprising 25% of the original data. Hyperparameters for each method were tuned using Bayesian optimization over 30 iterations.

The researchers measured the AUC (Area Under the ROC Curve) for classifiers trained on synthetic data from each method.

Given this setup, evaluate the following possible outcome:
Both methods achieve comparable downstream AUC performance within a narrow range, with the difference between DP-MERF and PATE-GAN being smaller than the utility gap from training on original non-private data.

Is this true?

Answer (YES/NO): NO